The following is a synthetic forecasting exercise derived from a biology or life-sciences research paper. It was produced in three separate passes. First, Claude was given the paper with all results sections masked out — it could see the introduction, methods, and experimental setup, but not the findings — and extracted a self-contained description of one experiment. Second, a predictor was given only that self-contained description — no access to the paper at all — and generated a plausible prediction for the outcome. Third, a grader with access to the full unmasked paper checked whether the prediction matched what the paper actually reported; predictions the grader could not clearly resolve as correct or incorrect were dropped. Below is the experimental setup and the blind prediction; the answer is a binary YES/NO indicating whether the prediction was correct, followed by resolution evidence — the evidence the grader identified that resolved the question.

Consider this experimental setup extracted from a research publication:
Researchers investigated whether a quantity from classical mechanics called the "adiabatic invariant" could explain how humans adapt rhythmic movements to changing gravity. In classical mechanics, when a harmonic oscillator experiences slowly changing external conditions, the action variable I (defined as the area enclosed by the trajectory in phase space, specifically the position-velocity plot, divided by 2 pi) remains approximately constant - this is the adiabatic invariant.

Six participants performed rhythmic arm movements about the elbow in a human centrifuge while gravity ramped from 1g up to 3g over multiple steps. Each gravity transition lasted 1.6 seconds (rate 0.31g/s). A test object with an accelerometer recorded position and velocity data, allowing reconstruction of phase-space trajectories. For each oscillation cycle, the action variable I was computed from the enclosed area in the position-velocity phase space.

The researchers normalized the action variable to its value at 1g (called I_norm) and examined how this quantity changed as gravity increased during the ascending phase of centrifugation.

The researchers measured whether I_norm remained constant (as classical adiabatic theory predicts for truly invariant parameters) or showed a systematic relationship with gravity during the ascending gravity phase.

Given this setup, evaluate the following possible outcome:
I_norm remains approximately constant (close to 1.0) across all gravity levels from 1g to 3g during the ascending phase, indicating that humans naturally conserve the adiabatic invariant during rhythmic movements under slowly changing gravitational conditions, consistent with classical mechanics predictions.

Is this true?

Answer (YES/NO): NO